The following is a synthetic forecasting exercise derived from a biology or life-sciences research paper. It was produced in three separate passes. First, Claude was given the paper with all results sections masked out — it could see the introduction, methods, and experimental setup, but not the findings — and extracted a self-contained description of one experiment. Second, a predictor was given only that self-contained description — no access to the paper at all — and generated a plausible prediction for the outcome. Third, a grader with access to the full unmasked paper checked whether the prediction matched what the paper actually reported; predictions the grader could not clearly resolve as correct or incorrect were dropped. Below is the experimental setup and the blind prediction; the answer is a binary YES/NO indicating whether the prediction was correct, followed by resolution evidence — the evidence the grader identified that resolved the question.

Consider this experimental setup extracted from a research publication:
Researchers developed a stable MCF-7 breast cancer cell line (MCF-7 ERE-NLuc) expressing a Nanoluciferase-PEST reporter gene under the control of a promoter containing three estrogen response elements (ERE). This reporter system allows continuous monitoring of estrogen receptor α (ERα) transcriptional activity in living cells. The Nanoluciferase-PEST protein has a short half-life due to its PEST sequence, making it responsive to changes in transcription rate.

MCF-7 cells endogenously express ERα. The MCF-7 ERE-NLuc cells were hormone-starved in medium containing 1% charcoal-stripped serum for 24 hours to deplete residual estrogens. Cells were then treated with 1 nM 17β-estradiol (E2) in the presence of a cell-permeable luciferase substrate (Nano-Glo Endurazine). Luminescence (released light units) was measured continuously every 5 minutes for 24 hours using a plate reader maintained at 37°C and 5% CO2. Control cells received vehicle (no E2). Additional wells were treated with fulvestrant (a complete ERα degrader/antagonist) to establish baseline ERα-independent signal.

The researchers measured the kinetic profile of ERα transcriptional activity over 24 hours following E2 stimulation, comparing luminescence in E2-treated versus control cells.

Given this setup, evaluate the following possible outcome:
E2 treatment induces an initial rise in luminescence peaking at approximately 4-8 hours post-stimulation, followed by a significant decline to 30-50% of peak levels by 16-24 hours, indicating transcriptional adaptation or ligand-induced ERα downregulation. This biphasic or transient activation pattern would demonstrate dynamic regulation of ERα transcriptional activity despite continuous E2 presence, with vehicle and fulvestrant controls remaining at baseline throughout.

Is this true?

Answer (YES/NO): NO